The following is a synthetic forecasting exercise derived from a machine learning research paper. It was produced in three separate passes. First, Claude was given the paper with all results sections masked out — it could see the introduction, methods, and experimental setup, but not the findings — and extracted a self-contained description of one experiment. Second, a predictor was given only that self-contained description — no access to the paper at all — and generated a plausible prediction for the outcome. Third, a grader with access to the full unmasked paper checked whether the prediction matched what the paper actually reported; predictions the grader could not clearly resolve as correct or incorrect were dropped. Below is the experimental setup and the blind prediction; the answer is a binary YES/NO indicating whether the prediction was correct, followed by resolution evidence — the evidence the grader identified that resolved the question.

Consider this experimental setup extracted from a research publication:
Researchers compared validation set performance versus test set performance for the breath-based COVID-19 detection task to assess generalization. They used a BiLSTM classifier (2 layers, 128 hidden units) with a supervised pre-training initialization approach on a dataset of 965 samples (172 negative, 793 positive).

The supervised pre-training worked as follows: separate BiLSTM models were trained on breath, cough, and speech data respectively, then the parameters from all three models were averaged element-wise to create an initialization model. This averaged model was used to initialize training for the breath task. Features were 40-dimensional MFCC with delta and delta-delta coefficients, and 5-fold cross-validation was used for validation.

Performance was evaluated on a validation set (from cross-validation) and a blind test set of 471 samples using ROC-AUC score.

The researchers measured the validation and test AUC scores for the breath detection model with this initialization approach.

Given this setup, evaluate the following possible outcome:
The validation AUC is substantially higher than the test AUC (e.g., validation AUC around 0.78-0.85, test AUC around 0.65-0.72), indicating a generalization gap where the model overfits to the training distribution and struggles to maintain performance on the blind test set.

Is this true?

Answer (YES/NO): NO